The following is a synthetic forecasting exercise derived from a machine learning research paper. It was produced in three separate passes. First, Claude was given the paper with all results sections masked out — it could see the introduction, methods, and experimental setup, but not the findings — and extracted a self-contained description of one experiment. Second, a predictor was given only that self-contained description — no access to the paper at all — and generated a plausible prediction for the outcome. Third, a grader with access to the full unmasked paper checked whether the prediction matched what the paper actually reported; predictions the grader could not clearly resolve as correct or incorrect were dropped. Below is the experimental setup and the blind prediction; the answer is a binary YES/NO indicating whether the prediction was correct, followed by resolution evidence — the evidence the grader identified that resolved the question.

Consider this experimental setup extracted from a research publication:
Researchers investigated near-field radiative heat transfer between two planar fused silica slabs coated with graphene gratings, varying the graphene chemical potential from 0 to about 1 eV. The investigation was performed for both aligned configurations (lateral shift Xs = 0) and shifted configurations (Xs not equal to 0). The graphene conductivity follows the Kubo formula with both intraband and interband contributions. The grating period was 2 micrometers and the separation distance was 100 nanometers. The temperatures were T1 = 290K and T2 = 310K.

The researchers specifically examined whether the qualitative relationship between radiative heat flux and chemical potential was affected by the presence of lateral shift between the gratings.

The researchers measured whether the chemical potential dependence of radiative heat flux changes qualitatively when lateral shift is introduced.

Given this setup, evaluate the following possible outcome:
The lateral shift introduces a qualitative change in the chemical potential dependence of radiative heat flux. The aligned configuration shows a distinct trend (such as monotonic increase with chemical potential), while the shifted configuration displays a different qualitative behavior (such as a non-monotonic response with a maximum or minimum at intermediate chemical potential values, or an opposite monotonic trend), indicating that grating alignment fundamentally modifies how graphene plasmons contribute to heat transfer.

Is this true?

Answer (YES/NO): NO